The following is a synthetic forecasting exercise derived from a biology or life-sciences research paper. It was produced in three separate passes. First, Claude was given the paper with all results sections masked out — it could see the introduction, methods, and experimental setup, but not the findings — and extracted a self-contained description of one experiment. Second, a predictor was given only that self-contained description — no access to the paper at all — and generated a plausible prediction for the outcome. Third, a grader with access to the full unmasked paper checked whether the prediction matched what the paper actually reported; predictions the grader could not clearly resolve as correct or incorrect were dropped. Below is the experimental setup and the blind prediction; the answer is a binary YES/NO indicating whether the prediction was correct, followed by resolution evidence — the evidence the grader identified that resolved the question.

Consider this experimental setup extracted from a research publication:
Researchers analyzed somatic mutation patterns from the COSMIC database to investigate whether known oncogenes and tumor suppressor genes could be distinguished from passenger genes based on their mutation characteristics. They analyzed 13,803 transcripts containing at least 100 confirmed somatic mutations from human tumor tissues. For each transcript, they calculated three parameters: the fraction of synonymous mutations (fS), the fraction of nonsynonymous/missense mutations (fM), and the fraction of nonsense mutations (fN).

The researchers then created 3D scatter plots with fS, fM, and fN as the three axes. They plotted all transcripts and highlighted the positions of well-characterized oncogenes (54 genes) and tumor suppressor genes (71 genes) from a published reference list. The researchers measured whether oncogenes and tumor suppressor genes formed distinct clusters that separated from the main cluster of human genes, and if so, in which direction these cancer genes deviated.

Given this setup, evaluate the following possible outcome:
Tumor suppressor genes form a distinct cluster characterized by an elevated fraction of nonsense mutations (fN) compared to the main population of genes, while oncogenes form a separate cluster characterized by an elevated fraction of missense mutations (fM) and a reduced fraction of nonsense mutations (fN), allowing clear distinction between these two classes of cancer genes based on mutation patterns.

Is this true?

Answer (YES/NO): YES